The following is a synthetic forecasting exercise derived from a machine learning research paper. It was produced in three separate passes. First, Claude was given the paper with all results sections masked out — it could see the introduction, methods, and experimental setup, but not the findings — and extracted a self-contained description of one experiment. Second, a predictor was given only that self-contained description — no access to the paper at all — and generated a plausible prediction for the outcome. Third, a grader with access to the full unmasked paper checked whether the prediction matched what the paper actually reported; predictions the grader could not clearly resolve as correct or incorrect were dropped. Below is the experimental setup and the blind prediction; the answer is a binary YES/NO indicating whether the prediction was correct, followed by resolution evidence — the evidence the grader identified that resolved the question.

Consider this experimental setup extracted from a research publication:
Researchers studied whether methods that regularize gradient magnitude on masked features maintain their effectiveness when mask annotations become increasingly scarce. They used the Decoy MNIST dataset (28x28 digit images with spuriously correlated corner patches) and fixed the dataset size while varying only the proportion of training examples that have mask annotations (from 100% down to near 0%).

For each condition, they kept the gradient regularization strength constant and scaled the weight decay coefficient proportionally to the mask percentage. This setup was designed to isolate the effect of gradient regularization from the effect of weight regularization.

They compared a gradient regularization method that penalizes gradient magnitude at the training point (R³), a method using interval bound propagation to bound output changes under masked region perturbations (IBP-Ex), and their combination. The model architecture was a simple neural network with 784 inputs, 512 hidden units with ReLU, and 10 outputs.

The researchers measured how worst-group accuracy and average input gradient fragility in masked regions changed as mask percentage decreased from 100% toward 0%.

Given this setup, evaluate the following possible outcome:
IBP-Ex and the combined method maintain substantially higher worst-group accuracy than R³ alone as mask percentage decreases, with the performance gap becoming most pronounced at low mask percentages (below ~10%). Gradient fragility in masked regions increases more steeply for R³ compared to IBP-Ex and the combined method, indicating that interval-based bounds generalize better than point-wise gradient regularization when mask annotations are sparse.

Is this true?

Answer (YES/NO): NO